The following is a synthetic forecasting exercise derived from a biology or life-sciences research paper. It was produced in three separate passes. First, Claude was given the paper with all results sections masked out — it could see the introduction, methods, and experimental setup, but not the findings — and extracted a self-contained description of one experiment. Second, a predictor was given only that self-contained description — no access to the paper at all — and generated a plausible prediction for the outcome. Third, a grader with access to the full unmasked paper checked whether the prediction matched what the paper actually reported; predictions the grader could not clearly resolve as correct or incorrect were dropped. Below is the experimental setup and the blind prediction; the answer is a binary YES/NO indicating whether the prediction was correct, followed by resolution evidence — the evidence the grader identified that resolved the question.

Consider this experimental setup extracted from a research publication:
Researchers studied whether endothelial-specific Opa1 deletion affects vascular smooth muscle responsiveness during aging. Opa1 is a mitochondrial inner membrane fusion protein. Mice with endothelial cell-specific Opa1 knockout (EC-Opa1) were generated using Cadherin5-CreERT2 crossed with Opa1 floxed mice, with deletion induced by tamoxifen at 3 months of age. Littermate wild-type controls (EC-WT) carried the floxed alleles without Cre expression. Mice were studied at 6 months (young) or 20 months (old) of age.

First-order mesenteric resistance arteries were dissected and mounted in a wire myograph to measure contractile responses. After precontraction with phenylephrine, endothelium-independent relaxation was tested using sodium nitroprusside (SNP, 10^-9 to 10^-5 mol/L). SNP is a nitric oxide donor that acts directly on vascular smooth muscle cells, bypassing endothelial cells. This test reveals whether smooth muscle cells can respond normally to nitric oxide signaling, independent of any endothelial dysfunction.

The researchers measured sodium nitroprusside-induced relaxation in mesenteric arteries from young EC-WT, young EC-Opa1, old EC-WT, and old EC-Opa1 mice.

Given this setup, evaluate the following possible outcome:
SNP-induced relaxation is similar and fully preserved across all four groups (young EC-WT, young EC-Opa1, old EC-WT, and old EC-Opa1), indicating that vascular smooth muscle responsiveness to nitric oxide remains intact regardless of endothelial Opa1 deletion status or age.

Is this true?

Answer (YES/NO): YES